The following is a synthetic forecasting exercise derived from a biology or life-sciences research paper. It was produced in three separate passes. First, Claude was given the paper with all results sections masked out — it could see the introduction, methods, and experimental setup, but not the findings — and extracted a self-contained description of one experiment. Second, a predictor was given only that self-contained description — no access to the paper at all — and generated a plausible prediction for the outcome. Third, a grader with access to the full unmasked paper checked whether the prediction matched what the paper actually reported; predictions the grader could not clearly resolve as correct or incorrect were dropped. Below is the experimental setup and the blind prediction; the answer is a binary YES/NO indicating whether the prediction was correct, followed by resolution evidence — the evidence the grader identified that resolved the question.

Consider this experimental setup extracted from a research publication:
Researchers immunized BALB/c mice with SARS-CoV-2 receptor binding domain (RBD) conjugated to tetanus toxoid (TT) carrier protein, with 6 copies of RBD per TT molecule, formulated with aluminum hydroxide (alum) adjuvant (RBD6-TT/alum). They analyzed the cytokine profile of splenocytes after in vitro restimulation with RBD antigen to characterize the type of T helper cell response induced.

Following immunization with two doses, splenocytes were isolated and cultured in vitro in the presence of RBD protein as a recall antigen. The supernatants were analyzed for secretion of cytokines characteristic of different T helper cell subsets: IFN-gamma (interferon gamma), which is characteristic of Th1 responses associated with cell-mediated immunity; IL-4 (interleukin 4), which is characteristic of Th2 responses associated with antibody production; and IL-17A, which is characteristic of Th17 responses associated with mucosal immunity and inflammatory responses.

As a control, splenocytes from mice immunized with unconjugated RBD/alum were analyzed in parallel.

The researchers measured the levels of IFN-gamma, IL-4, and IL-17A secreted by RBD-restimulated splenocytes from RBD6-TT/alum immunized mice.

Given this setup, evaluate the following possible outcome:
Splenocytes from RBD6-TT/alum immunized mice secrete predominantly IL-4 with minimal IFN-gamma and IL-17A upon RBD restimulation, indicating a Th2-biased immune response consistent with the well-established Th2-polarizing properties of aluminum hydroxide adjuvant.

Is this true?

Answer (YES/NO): NO